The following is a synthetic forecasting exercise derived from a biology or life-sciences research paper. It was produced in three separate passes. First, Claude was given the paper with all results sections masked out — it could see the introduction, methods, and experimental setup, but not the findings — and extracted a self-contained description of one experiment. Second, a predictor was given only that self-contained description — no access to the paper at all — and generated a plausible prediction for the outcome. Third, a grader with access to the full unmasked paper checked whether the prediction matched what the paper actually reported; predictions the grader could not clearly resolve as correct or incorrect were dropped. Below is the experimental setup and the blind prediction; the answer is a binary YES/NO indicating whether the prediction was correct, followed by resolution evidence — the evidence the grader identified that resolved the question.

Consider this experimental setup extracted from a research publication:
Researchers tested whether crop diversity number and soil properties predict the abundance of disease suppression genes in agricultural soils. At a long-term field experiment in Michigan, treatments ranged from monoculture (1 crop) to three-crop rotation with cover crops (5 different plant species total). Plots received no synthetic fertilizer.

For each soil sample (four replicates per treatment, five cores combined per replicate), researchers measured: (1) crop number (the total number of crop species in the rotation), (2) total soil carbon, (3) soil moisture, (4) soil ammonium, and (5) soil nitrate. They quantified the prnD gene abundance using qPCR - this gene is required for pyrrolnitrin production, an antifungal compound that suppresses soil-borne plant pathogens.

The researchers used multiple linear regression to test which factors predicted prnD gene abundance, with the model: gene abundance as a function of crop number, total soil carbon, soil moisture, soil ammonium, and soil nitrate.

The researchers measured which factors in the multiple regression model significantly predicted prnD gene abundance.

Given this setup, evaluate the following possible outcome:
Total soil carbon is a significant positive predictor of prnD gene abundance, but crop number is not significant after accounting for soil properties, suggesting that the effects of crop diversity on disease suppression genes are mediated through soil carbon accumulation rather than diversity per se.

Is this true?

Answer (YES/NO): NO